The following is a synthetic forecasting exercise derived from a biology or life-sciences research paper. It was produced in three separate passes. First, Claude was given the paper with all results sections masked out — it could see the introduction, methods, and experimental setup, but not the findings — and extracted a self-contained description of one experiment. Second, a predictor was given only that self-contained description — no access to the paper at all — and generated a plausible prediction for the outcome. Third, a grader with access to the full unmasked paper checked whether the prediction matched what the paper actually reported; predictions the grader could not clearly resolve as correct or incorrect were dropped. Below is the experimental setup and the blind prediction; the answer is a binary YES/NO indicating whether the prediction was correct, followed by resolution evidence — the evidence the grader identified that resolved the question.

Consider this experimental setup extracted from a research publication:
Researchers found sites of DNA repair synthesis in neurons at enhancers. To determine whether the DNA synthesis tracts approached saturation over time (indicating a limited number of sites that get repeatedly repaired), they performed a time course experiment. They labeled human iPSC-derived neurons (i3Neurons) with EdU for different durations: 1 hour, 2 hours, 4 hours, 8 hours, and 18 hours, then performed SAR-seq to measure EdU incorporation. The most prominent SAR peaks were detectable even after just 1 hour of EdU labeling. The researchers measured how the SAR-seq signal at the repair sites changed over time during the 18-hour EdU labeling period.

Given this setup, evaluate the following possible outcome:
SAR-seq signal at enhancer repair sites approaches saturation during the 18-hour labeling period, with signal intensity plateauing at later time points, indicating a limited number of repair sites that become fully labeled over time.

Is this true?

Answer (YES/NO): YES